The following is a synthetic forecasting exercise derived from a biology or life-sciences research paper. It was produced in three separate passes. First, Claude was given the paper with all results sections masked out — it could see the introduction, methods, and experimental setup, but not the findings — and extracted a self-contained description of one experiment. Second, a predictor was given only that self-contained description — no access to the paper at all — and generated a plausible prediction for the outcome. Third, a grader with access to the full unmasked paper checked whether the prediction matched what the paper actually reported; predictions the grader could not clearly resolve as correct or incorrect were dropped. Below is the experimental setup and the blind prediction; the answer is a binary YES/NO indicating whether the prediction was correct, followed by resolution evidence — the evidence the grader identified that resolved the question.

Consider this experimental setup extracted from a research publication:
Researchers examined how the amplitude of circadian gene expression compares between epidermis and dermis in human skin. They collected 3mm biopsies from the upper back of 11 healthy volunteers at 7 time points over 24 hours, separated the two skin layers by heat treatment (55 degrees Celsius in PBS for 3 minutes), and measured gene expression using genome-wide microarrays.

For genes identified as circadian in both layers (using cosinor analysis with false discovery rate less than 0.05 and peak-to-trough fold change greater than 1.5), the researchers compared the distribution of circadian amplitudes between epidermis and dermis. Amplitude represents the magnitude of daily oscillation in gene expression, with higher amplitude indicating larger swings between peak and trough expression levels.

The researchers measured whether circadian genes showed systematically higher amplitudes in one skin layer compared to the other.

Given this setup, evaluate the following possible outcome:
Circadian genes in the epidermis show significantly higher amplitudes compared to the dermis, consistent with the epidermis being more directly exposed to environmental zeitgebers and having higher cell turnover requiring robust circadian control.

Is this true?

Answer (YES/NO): YES